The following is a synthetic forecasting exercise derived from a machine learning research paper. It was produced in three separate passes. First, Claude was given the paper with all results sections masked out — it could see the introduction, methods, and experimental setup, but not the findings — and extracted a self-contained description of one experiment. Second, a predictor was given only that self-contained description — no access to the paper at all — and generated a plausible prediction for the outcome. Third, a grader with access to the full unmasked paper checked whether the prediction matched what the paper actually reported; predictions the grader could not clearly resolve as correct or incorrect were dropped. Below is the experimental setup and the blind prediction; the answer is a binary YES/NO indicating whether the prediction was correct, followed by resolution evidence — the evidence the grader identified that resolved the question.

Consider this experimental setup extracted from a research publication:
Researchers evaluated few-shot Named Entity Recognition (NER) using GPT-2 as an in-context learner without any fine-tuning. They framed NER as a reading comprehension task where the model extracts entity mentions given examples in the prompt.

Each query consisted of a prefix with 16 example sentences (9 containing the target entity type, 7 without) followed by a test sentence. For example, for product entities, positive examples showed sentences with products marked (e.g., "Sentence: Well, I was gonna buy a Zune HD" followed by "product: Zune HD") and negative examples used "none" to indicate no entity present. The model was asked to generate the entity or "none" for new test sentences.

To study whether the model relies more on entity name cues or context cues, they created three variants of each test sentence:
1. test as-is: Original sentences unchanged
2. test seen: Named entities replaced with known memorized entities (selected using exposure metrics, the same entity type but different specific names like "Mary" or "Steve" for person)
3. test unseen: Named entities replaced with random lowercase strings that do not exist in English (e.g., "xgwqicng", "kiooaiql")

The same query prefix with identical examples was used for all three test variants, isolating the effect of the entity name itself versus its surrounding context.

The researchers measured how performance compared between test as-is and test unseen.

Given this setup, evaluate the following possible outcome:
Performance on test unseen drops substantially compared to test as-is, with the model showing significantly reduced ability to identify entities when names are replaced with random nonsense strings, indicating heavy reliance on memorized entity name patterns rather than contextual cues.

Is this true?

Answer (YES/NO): NO